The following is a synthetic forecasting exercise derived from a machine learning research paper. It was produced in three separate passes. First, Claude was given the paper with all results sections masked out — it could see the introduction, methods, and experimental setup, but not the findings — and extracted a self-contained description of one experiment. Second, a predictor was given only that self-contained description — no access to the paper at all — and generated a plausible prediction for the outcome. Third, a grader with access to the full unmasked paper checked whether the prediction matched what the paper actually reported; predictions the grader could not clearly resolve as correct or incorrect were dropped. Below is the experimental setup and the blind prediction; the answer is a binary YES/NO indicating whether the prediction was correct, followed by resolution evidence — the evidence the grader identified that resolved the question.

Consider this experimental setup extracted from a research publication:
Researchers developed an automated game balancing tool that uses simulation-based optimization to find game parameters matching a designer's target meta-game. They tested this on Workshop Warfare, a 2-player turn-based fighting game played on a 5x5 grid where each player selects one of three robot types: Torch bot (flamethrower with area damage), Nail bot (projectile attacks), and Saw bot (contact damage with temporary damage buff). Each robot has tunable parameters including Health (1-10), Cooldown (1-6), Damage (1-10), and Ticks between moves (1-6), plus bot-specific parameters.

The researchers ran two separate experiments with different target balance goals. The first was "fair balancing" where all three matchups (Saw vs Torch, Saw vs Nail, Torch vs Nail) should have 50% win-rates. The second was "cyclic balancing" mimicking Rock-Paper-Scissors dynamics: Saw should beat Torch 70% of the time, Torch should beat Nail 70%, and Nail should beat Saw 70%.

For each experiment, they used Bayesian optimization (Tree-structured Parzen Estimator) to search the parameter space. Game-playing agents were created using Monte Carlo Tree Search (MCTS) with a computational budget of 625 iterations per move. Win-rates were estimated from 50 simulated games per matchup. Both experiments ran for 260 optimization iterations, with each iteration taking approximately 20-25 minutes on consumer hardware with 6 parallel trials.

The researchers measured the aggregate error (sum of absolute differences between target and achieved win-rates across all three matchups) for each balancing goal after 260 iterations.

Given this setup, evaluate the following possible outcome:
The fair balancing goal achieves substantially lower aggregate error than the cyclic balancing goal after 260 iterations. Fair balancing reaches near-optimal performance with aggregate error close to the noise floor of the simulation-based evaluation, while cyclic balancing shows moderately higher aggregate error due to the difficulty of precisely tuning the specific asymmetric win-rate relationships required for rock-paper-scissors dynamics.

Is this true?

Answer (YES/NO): NO